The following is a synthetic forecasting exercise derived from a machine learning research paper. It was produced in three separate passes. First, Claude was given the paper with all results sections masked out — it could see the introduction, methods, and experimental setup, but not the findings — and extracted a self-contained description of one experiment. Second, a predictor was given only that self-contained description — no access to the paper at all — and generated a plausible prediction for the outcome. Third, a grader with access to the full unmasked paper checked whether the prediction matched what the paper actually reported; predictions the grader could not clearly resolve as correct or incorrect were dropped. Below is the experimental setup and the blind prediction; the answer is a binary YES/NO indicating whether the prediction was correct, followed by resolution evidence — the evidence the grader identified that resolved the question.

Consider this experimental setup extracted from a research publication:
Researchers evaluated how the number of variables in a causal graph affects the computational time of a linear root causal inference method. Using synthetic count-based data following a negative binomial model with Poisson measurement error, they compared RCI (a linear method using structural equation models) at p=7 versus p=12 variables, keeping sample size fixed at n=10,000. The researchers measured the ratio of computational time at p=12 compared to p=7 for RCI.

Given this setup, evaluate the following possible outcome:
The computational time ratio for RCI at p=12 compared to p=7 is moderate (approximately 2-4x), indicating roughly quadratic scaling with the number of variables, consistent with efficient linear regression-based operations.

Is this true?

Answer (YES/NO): NO